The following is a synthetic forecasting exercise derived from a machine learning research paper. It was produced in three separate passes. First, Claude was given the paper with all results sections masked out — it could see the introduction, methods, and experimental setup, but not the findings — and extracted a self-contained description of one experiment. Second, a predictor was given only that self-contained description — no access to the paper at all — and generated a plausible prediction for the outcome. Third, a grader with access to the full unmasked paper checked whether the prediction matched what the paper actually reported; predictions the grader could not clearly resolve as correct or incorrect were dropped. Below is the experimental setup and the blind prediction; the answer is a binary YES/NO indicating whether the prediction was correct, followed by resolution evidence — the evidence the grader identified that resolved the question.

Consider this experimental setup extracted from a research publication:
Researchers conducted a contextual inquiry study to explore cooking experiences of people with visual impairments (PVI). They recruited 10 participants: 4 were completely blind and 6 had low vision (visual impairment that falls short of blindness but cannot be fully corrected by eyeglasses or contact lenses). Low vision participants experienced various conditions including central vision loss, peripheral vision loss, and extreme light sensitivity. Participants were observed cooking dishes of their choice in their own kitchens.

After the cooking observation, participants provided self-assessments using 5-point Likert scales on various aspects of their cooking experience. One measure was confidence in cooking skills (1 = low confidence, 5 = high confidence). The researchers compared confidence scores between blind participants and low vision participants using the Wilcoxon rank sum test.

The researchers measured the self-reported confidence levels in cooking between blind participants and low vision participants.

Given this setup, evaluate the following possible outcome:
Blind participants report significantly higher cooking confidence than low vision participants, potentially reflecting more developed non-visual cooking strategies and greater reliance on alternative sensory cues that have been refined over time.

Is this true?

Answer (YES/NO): YES